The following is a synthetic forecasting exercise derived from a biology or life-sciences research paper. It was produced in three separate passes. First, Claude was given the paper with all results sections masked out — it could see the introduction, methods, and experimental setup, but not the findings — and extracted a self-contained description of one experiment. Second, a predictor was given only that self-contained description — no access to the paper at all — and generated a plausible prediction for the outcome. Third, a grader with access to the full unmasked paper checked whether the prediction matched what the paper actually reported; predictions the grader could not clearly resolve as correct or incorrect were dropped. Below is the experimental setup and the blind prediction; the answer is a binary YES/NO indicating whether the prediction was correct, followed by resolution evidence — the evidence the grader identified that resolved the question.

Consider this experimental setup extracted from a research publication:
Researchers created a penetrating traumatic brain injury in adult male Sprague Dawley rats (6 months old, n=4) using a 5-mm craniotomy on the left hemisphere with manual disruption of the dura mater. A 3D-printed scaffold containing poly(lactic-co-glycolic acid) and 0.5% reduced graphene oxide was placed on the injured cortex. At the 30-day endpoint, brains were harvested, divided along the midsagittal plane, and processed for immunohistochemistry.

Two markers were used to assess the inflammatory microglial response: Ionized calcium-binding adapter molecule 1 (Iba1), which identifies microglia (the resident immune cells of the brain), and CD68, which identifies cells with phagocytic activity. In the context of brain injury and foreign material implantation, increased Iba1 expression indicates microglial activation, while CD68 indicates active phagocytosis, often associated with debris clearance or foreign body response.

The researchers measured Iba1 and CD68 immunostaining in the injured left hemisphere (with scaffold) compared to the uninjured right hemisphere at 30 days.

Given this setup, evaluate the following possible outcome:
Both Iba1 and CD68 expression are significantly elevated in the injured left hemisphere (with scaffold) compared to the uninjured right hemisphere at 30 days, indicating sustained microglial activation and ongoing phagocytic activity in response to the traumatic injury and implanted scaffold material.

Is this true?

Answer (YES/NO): NO